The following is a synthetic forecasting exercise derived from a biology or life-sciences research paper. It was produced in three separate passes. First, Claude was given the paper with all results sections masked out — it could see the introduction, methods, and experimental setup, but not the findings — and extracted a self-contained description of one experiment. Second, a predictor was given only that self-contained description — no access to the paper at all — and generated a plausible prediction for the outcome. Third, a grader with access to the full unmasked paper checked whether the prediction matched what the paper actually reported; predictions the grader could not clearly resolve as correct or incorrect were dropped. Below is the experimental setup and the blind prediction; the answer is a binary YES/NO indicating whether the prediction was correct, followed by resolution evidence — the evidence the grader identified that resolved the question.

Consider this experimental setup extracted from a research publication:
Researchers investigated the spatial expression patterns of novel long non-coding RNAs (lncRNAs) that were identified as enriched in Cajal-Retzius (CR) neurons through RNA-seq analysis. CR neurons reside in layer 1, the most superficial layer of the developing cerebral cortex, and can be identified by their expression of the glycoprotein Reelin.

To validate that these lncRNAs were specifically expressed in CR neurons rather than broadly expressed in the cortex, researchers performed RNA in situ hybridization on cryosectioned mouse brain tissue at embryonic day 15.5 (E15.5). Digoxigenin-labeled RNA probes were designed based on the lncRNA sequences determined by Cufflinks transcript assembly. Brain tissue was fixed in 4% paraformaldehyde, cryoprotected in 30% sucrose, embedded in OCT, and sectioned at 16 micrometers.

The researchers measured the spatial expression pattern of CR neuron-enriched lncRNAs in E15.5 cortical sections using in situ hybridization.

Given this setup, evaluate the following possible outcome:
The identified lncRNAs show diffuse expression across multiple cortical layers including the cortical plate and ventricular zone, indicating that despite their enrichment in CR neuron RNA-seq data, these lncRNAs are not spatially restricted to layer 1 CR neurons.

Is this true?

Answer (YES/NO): NO